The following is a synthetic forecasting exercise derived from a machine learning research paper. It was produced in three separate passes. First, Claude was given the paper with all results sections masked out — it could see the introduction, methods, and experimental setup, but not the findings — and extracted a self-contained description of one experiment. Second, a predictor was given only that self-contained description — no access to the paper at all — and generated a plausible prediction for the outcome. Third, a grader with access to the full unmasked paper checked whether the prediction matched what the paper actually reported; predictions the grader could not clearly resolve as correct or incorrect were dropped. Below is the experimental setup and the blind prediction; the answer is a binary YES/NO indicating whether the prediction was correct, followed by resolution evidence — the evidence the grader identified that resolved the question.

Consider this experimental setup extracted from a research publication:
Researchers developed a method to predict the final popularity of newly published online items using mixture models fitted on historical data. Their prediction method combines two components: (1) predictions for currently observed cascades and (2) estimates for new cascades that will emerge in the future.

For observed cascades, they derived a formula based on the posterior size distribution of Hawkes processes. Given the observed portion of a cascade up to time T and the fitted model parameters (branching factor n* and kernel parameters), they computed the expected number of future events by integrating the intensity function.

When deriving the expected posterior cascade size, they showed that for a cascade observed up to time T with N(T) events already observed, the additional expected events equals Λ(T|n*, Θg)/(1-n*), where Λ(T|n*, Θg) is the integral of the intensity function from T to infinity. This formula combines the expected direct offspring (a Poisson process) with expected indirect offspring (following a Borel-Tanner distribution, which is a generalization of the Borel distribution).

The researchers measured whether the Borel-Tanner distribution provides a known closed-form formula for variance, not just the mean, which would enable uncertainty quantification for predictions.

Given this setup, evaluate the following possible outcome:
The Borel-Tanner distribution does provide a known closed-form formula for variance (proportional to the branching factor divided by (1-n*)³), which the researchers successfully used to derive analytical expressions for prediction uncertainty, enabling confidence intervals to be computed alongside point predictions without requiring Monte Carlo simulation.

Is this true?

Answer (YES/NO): YES